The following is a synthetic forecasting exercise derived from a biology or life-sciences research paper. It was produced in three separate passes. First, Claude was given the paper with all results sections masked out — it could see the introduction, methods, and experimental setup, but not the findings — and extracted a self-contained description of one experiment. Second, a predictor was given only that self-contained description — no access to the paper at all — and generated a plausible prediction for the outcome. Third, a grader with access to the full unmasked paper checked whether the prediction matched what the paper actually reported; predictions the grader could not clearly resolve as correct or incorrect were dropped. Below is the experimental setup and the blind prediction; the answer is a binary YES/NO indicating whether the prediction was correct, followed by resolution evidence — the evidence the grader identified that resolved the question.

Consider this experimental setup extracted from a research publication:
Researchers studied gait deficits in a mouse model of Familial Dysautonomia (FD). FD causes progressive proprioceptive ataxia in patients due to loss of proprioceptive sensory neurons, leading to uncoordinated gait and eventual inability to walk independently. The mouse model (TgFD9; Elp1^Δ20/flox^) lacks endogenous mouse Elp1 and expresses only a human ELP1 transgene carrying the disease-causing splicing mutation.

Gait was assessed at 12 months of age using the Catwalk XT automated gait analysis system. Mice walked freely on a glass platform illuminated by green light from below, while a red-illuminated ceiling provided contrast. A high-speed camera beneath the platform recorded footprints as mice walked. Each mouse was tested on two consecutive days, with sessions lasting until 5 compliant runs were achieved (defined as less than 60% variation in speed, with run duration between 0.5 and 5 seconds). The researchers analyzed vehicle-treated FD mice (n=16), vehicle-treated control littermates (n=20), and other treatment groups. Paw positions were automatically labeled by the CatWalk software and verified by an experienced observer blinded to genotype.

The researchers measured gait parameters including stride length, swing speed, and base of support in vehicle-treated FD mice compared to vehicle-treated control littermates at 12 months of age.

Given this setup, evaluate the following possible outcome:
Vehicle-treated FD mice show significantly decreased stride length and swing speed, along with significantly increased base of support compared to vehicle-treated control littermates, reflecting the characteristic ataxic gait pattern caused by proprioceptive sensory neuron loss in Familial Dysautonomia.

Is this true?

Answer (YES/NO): NO